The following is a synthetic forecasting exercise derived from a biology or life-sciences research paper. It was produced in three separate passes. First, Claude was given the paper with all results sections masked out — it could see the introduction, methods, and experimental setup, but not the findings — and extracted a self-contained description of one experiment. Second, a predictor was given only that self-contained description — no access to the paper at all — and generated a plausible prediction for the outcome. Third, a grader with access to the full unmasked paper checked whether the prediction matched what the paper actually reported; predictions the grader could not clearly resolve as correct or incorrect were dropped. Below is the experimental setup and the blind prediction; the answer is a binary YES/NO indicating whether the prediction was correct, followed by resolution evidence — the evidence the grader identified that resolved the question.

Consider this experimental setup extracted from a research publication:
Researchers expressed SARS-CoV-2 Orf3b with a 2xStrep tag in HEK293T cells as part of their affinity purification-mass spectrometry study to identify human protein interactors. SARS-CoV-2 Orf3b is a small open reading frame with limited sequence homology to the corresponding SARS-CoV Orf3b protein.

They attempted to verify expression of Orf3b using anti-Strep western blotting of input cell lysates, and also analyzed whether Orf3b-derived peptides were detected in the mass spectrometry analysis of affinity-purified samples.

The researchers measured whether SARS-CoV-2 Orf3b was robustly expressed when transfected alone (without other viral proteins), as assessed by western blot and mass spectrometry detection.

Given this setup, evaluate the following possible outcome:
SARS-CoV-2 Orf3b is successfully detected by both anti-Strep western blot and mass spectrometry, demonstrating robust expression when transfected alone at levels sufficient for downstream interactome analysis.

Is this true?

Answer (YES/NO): NO